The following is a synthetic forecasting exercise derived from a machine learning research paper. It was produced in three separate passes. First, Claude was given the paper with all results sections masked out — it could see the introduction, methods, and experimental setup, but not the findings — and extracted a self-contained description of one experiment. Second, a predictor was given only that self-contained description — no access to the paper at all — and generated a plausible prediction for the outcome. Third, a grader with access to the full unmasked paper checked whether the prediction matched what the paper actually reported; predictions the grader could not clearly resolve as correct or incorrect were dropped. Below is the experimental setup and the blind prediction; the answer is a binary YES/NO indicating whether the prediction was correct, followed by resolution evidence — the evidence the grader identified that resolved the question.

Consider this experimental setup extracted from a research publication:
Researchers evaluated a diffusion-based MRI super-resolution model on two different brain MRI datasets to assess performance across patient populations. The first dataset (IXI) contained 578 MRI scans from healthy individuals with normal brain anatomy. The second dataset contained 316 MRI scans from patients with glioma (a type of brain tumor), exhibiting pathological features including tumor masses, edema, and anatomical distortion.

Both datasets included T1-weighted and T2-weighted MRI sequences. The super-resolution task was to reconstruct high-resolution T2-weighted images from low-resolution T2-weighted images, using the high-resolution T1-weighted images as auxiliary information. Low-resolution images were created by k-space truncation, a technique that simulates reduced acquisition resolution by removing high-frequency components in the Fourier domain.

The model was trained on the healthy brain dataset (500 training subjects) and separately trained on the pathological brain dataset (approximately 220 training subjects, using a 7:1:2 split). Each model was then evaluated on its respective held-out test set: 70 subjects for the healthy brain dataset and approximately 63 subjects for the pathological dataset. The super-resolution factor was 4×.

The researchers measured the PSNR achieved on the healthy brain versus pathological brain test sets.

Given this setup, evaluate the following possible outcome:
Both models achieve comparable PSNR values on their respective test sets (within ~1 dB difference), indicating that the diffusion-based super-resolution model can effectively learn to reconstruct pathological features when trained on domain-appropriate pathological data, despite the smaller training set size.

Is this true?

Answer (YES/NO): YES